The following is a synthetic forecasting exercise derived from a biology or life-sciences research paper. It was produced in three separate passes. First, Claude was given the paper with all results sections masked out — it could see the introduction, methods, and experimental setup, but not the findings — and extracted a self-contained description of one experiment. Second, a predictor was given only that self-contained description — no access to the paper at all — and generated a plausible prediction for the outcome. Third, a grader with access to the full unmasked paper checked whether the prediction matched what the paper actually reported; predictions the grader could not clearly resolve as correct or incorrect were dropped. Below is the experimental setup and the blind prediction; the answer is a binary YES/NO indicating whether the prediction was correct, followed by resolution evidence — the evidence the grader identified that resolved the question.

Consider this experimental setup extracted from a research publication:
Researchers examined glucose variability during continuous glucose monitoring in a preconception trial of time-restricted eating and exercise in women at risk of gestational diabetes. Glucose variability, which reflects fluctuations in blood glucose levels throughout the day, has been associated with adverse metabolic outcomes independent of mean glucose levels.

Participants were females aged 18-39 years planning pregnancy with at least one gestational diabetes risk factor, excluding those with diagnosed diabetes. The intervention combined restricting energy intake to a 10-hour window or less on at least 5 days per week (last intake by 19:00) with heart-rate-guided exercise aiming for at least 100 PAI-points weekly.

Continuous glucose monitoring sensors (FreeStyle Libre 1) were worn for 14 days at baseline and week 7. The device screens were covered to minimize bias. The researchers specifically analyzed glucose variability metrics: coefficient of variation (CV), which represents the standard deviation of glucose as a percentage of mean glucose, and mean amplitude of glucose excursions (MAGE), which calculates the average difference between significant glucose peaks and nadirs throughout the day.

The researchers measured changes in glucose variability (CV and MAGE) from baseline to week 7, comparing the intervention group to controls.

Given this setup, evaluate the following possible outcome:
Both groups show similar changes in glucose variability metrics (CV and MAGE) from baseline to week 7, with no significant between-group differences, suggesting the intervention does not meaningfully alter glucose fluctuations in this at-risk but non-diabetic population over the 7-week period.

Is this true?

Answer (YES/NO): YES